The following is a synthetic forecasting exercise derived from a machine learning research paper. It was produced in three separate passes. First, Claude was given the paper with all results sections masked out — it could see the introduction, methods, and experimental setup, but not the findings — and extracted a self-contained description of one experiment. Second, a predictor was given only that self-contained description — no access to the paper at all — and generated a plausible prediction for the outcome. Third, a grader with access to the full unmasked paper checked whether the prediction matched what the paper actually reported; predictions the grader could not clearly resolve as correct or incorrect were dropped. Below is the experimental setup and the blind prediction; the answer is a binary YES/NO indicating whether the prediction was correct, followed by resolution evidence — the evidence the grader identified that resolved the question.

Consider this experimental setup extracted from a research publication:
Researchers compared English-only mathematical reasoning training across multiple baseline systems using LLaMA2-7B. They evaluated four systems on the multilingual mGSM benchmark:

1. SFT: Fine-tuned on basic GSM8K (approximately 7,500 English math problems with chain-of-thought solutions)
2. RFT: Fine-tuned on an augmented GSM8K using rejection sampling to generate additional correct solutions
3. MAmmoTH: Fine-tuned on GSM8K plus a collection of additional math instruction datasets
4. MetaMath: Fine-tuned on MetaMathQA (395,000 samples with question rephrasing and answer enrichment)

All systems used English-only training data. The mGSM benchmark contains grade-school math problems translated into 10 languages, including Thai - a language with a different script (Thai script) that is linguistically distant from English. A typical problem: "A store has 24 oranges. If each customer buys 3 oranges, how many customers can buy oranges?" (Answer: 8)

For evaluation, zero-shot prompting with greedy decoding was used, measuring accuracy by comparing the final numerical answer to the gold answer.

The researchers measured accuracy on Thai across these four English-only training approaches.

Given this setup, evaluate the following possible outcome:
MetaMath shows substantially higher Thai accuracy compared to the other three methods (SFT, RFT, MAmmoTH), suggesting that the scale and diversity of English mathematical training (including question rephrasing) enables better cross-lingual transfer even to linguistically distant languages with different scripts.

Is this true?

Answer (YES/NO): NO